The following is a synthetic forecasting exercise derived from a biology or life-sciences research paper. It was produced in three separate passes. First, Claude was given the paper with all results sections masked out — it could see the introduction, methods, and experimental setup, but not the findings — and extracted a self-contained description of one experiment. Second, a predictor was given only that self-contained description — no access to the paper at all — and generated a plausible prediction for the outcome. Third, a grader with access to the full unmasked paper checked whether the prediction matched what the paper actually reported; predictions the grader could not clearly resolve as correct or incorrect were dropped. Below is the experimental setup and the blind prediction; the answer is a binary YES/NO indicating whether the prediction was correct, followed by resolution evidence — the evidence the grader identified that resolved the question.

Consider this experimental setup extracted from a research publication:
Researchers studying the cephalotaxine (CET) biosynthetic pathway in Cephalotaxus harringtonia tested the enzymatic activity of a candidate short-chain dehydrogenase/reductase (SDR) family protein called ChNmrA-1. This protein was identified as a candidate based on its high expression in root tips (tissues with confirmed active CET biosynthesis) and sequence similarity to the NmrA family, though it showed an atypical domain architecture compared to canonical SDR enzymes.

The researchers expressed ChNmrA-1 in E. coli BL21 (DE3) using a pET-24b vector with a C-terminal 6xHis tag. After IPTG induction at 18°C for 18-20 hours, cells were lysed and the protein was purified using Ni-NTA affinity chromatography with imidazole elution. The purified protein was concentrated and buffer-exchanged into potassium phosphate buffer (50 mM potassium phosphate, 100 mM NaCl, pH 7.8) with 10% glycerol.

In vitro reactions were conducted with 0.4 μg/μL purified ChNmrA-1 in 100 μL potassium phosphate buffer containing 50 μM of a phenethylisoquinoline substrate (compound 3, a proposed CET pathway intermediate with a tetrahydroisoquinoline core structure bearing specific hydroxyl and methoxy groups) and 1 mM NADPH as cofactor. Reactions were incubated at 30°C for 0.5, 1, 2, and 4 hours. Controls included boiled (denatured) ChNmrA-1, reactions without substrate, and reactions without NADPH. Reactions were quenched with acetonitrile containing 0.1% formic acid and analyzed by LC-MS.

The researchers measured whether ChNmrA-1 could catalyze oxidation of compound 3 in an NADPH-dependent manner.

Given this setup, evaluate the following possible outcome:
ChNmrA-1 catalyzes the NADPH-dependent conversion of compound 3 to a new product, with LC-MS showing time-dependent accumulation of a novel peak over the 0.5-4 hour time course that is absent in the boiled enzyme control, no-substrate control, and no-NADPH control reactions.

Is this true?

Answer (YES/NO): NO